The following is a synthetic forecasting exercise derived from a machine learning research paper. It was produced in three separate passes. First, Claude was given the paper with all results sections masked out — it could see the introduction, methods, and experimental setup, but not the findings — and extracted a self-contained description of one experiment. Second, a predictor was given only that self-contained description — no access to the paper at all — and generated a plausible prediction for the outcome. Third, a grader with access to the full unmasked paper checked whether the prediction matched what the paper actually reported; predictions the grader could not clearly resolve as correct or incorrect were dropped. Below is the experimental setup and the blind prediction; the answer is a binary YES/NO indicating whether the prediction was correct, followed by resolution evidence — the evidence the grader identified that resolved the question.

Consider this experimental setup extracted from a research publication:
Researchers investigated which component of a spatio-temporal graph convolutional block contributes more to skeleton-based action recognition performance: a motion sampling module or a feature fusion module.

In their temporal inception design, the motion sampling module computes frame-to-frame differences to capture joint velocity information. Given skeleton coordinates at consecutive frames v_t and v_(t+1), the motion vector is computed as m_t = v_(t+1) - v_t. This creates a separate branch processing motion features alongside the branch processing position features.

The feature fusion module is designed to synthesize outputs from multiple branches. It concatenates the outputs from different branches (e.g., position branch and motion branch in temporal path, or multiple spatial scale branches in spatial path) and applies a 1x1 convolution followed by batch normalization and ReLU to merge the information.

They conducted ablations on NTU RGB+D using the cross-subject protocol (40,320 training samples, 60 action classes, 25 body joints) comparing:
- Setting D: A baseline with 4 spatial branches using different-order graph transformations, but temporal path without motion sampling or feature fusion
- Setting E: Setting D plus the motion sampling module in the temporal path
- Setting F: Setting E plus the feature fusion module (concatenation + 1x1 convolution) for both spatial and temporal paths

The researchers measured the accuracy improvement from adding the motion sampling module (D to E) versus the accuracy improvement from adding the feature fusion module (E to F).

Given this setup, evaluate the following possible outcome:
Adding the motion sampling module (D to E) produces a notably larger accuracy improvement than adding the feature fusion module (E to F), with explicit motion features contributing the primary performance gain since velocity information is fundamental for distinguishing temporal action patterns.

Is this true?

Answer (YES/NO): YES